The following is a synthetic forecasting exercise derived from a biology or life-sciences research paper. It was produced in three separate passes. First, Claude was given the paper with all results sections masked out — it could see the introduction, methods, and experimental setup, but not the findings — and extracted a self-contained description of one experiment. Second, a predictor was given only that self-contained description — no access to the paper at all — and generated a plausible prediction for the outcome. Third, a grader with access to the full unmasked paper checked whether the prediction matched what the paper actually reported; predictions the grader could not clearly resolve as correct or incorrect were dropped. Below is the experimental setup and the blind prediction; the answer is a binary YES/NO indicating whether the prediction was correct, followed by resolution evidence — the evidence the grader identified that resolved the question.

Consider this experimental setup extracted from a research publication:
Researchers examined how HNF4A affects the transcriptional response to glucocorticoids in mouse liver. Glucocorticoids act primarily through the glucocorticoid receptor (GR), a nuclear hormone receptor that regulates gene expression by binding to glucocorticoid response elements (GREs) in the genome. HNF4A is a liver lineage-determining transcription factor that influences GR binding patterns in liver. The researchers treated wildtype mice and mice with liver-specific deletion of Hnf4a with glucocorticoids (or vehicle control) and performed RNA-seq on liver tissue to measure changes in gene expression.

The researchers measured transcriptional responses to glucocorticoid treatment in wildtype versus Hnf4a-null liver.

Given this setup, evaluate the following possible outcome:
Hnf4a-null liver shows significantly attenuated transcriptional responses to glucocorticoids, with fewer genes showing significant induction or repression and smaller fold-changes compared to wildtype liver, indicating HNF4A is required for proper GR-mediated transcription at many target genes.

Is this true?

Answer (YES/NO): NO